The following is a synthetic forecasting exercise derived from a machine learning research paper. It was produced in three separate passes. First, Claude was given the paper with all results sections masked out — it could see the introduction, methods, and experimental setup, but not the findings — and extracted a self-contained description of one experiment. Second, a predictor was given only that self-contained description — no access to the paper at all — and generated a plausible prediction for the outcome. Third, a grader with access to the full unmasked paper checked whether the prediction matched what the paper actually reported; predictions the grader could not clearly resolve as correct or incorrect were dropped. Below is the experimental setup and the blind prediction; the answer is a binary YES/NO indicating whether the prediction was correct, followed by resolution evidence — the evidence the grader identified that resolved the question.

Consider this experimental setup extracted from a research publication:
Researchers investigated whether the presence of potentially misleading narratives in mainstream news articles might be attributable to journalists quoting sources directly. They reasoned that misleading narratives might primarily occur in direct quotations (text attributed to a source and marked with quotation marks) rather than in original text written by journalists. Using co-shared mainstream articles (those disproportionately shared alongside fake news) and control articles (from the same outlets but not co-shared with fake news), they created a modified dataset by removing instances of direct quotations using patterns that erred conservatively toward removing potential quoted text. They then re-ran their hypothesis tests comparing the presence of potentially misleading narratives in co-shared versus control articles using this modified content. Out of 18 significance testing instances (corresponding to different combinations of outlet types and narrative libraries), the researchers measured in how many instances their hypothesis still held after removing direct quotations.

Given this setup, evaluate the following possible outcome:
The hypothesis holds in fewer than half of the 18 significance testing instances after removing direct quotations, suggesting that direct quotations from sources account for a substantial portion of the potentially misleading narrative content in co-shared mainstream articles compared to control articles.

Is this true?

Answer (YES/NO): NO